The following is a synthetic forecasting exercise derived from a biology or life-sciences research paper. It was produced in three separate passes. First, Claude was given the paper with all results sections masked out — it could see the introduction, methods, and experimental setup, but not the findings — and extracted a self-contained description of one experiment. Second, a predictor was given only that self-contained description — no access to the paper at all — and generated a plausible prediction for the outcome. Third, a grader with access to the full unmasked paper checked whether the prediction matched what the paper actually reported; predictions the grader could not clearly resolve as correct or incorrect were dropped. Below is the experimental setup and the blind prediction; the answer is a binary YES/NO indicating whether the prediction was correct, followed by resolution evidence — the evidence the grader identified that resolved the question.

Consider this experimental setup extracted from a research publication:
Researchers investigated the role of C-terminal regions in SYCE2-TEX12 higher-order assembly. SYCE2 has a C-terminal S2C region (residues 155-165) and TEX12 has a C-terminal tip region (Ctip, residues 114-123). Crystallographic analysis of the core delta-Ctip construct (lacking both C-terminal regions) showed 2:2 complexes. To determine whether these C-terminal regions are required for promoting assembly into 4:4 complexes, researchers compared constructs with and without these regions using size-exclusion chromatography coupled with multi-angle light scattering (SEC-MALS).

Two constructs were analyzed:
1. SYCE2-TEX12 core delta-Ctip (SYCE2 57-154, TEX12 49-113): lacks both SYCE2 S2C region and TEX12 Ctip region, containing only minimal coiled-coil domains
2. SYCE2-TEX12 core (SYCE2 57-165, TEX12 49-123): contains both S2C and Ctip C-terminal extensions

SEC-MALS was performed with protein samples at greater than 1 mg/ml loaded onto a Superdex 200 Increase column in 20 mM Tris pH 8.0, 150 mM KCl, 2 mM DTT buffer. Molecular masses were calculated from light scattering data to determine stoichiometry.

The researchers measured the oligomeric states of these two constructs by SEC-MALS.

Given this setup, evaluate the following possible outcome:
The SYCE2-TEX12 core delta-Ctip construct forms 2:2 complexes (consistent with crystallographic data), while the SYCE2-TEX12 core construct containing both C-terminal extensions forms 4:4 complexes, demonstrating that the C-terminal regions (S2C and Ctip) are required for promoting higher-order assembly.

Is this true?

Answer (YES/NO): YES